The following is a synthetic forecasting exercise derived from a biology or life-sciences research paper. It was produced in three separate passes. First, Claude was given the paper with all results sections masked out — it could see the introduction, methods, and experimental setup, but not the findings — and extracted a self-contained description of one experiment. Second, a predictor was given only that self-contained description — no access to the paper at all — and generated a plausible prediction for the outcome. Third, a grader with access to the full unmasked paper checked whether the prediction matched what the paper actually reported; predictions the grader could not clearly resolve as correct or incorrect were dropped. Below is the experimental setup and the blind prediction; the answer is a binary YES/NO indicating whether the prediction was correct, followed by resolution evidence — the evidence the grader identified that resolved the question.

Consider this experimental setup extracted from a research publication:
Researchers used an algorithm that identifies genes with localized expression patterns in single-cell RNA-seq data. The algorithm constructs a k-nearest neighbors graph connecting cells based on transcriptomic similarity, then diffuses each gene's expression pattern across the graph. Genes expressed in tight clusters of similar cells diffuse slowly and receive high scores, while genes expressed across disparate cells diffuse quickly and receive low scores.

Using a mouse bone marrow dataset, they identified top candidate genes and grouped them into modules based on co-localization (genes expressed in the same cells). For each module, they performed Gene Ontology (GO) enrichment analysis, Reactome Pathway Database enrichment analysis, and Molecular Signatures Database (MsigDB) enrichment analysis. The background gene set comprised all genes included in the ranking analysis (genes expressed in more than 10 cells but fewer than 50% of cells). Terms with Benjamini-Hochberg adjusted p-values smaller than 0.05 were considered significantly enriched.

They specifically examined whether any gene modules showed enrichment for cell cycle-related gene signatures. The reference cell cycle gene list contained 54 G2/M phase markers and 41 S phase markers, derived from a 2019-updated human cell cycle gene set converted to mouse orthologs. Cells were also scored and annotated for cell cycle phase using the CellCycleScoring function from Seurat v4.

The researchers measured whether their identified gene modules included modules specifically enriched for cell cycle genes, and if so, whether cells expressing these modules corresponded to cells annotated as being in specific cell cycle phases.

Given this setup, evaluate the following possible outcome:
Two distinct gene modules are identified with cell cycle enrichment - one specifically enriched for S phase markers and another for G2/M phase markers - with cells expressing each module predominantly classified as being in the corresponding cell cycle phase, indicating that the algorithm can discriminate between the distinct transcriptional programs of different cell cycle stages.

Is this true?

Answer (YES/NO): NO